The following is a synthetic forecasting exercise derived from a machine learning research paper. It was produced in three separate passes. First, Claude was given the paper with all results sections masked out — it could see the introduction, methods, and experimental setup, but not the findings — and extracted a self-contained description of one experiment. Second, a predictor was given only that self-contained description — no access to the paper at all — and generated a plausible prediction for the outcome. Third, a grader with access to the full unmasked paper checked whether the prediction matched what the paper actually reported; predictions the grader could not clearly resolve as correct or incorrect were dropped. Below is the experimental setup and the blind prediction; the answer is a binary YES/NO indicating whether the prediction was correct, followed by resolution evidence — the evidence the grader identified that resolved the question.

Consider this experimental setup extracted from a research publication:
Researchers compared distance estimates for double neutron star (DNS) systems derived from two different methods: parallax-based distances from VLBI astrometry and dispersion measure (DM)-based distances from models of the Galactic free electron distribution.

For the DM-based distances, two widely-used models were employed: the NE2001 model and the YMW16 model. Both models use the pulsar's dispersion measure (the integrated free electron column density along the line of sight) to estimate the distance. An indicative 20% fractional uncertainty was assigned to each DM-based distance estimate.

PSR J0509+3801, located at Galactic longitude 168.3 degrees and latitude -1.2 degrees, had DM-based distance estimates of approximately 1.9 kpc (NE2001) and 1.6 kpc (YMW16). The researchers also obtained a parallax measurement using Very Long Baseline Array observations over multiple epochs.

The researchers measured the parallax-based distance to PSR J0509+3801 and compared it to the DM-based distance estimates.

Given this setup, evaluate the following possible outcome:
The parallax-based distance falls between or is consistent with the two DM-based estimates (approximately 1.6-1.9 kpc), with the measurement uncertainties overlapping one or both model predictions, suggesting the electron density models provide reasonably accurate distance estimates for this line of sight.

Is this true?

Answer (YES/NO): NO